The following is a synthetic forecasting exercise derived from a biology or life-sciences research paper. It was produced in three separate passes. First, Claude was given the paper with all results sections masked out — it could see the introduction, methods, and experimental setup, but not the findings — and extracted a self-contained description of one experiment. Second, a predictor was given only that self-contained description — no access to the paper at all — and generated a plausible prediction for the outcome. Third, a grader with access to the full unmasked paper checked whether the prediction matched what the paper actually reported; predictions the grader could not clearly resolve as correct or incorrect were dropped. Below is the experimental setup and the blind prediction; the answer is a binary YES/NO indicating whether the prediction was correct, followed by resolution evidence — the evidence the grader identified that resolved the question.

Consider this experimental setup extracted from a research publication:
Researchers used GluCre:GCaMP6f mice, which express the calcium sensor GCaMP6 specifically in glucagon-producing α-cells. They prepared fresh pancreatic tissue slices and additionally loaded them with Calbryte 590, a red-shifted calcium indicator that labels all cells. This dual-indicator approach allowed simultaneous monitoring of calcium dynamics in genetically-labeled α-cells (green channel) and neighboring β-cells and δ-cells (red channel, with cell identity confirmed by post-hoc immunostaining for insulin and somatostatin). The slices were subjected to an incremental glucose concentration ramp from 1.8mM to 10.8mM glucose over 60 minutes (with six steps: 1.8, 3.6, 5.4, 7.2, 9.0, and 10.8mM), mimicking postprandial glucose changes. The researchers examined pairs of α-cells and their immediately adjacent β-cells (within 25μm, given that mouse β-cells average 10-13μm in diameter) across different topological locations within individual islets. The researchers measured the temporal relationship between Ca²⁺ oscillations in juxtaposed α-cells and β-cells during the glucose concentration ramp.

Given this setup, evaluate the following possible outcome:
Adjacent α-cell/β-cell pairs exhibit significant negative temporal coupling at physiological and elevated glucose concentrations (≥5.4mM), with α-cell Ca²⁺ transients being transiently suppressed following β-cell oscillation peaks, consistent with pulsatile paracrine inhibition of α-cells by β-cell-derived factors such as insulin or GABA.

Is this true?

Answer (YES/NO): NO